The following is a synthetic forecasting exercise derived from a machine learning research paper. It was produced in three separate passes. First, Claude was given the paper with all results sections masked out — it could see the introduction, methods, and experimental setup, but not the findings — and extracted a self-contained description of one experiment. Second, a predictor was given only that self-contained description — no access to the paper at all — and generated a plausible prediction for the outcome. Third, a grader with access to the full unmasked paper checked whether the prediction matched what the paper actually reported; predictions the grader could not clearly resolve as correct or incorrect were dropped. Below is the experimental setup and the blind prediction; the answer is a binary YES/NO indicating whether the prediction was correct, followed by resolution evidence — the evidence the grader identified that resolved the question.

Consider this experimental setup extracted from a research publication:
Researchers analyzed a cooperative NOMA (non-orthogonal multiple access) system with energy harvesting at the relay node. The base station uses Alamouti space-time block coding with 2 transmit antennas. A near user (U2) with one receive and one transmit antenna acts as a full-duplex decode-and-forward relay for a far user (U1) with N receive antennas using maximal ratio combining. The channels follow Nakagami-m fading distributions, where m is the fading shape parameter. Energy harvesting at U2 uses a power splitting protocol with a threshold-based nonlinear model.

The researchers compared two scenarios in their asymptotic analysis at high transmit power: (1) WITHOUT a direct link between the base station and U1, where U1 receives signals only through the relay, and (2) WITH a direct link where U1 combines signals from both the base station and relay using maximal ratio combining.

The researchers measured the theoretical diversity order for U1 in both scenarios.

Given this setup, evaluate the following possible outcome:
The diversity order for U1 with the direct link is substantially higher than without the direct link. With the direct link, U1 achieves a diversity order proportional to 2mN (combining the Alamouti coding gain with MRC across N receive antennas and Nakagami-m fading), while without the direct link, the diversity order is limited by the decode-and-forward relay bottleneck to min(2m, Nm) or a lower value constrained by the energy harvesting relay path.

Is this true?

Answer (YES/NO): NO